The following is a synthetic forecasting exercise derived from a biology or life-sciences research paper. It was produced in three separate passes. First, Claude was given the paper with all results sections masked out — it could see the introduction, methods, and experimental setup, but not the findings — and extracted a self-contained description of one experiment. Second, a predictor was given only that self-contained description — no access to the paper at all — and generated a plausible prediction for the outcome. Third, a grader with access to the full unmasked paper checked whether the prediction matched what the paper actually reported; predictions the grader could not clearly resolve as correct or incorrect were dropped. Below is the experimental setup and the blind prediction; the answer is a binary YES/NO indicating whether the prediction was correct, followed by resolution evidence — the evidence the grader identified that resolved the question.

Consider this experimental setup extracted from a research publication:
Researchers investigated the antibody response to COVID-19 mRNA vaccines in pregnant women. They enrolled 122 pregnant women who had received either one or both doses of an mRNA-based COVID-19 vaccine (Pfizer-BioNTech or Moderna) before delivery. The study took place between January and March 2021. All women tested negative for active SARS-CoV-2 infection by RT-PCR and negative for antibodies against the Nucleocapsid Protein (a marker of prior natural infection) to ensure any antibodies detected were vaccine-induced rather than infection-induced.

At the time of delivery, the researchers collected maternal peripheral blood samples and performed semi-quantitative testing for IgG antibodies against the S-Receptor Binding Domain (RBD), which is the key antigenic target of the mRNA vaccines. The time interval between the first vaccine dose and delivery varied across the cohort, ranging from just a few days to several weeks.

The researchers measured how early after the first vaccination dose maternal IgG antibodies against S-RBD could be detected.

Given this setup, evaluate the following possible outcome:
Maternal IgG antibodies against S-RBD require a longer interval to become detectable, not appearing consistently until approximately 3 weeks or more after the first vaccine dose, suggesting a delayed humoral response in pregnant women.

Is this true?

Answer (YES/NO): NO